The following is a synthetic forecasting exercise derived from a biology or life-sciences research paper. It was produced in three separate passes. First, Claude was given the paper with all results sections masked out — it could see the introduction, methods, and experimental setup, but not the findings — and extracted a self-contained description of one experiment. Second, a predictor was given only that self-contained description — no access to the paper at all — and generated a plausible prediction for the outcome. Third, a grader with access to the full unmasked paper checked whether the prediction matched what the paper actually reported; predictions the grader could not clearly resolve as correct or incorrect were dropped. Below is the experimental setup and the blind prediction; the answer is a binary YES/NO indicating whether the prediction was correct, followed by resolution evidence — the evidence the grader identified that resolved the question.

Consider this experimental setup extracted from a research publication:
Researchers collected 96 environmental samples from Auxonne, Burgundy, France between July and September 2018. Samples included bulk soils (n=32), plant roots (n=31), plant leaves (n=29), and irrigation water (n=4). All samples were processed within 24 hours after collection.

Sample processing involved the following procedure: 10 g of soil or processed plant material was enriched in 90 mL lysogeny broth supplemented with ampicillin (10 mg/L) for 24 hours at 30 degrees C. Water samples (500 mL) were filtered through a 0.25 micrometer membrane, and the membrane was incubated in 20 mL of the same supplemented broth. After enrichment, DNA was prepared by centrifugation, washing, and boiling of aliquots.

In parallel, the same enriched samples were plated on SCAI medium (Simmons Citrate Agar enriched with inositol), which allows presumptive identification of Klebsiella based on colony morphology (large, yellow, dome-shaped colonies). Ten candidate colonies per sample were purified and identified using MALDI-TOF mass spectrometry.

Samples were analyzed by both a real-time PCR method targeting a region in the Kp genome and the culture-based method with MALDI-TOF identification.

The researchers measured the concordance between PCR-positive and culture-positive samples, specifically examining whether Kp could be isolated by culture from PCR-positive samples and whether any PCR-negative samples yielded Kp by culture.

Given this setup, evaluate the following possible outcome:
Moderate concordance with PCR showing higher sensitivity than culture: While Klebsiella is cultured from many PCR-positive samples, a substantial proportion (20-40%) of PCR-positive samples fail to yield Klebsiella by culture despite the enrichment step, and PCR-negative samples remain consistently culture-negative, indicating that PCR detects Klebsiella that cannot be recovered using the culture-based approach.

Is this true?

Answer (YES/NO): NO